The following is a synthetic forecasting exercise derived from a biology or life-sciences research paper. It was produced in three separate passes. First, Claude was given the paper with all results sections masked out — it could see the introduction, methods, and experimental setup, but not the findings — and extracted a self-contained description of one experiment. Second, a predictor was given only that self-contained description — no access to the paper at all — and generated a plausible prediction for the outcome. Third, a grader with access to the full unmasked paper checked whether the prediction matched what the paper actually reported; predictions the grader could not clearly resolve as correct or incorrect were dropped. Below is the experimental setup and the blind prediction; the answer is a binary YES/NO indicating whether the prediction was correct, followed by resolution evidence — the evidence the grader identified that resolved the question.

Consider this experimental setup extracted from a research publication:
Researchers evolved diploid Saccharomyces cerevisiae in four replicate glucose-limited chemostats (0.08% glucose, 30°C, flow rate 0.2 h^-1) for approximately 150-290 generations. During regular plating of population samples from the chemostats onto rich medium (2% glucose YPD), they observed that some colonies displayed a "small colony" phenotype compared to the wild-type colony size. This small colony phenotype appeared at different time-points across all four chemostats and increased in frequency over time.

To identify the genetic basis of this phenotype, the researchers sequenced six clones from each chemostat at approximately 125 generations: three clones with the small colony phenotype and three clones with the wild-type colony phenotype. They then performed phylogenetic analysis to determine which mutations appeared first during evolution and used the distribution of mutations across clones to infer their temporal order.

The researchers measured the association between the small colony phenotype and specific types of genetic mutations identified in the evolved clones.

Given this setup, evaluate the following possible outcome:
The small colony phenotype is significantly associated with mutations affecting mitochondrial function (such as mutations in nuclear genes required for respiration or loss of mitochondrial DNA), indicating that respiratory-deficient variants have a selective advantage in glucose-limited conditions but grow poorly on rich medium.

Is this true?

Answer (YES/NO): NO